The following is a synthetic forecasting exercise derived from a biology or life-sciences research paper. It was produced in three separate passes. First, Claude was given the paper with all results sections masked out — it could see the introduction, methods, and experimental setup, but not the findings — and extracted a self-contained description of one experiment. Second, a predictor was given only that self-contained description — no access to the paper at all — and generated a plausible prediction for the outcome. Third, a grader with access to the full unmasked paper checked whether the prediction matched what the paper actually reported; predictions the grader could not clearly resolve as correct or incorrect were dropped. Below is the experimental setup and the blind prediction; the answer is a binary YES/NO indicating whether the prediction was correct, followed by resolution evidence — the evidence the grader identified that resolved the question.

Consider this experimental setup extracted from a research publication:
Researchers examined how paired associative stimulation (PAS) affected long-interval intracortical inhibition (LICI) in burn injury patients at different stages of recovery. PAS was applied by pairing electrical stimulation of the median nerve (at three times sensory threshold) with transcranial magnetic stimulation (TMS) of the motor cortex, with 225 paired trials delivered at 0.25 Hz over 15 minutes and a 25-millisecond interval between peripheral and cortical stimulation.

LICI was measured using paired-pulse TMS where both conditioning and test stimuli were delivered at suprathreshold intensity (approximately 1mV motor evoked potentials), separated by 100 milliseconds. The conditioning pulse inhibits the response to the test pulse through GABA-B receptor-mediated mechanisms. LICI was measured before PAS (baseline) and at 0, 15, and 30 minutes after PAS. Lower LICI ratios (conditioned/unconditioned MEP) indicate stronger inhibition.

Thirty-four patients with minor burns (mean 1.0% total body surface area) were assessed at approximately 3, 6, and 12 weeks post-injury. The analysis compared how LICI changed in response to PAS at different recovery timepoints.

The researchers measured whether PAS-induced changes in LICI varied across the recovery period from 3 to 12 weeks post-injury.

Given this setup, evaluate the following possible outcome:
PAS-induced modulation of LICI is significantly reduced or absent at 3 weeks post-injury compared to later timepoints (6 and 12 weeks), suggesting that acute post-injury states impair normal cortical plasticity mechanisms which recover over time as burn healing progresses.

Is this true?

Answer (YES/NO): NO